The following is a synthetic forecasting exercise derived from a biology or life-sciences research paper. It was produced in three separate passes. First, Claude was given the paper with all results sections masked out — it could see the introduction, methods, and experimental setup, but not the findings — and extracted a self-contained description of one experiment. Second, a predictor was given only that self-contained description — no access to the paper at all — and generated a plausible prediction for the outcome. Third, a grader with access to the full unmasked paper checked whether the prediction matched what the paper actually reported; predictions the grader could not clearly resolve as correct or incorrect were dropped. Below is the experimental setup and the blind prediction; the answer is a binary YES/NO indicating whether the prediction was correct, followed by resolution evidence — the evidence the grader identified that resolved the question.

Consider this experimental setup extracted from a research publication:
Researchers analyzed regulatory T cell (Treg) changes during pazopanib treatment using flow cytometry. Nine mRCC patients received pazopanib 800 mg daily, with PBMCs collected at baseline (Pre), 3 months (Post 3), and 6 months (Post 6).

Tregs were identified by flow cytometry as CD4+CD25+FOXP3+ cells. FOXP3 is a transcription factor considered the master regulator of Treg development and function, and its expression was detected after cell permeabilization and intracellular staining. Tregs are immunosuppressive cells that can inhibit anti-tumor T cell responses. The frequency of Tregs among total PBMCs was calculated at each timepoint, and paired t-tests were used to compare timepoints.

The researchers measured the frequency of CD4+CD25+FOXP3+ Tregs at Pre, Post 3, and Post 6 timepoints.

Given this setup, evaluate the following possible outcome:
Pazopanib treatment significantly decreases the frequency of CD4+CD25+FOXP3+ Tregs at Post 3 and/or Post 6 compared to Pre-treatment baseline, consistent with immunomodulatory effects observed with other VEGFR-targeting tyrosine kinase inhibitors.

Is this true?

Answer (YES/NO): YES